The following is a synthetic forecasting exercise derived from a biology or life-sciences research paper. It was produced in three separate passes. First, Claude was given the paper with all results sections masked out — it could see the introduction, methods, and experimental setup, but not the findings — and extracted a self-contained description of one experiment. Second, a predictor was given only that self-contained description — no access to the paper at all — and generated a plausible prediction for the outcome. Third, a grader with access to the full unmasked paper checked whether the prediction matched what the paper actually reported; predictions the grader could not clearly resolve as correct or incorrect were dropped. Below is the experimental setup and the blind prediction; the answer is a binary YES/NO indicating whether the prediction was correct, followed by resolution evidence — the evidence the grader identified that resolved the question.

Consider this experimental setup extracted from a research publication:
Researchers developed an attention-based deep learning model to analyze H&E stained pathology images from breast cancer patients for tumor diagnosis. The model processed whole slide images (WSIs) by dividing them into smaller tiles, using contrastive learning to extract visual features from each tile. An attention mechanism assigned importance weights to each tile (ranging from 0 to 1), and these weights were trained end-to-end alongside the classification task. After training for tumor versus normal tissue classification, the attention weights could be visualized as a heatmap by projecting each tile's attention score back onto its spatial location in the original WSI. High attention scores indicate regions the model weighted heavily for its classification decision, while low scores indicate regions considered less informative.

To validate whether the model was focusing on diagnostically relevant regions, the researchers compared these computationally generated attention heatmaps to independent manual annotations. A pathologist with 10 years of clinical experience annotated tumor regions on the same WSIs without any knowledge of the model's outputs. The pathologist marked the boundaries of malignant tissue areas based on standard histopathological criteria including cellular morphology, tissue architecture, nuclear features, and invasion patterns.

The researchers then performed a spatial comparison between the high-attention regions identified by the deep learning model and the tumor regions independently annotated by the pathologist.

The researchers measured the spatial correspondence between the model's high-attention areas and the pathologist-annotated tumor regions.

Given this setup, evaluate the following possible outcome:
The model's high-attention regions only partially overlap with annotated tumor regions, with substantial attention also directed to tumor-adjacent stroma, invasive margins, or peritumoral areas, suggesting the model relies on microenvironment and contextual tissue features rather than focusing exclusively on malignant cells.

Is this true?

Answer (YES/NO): NO